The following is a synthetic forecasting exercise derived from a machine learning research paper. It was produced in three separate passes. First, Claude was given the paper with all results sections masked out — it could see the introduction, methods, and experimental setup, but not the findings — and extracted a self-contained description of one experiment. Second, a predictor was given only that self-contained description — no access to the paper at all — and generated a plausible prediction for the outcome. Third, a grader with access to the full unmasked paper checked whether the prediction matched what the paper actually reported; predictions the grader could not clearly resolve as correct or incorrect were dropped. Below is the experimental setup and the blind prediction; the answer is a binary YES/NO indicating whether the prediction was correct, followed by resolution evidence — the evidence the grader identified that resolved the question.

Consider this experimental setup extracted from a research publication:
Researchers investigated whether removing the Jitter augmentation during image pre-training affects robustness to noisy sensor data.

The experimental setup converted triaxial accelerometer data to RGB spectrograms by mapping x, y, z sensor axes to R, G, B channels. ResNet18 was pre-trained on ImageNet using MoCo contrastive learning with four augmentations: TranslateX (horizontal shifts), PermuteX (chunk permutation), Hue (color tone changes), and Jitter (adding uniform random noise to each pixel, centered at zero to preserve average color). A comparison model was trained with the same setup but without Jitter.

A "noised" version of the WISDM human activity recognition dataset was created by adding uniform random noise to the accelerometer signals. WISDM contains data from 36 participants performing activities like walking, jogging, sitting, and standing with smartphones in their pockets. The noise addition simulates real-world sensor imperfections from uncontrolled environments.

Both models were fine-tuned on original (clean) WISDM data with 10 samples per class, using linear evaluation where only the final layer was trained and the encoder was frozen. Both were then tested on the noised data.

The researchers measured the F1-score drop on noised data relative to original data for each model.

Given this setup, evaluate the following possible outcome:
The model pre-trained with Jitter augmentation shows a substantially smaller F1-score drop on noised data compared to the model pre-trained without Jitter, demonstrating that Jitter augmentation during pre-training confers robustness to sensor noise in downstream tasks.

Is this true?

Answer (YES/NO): NO